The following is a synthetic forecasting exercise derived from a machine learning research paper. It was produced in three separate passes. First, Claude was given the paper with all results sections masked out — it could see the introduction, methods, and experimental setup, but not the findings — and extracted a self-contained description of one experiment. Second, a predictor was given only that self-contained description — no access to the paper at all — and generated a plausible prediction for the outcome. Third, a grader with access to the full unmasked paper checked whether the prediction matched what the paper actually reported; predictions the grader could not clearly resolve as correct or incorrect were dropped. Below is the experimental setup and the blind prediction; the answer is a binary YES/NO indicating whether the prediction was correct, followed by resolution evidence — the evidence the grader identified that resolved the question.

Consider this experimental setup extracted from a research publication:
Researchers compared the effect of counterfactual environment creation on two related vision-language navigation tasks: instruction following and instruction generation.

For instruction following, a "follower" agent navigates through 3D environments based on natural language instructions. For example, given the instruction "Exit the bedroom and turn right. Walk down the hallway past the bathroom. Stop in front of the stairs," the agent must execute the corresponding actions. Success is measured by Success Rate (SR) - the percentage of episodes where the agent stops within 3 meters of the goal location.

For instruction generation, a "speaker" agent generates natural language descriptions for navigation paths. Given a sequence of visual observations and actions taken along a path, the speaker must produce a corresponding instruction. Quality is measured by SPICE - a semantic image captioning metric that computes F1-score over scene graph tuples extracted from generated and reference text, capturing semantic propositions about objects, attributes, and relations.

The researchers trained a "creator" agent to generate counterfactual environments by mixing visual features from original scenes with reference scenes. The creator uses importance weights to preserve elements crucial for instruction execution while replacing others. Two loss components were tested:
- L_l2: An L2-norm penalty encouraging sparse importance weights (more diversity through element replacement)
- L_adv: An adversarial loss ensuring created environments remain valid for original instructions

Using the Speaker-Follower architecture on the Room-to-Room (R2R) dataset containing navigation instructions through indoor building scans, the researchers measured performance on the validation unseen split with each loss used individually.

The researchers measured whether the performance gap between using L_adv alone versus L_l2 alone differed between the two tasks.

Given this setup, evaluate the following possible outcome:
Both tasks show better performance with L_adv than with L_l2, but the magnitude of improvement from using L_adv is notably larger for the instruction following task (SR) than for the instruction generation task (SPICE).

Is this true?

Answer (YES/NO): YES